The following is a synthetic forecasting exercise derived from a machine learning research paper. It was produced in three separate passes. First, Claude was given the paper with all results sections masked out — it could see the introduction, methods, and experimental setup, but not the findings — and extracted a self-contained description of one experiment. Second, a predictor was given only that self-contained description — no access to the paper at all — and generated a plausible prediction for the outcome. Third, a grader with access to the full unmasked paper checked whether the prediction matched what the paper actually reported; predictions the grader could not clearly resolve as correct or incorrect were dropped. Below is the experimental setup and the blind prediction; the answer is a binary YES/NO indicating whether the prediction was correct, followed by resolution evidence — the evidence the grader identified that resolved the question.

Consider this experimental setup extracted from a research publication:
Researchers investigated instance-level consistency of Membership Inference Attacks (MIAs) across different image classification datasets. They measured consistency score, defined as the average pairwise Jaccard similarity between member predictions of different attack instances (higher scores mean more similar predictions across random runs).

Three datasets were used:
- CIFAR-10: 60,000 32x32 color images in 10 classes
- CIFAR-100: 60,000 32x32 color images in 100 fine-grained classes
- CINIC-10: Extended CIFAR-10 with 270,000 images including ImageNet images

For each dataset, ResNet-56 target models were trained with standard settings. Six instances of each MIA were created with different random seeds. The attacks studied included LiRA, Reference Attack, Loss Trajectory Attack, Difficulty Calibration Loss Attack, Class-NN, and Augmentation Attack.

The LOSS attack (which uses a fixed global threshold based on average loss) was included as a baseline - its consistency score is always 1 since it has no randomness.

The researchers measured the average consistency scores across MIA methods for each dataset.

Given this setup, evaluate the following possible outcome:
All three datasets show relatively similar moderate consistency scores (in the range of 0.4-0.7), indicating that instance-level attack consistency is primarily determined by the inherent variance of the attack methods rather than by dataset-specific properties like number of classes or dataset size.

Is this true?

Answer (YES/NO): NO